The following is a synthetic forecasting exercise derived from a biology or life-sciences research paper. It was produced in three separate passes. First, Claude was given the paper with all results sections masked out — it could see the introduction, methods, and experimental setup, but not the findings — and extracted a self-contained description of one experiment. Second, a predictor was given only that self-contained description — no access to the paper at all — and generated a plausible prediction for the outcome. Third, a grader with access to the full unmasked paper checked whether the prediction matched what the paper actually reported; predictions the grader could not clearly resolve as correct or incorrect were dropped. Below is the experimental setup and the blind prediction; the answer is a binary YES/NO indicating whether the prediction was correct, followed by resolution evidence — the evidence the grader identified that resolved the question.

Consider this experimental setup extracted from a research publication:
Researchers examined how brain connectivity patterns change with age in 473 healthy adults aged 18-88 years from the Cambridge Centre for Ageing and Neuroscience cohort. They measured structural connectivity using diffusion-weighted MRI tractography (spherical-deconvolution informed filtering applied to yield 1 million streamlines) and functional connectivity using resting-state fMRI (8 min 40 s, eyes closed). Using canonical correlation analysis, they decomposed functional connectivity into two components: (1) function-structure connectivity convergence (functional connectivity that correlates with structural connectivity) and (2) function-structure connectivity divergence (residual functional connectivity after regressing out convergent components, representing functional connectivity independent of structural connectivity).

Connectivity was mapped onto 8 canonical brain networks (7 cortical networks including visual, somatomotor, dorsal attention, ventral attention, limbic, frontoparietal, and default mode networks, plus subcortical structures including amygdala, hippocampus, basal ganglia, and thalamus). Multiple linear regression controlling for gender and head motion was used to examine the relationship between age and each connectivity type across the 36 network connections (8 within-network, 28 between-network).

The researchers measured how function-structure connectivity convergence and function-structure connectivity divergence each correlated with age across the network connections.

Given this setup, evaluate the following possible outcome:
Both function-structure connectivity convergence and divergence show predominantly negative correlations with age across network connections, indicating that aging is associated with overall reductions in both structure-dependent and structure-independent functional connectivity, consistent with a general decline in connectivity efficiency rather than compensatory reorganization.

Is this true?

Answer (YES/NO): NO